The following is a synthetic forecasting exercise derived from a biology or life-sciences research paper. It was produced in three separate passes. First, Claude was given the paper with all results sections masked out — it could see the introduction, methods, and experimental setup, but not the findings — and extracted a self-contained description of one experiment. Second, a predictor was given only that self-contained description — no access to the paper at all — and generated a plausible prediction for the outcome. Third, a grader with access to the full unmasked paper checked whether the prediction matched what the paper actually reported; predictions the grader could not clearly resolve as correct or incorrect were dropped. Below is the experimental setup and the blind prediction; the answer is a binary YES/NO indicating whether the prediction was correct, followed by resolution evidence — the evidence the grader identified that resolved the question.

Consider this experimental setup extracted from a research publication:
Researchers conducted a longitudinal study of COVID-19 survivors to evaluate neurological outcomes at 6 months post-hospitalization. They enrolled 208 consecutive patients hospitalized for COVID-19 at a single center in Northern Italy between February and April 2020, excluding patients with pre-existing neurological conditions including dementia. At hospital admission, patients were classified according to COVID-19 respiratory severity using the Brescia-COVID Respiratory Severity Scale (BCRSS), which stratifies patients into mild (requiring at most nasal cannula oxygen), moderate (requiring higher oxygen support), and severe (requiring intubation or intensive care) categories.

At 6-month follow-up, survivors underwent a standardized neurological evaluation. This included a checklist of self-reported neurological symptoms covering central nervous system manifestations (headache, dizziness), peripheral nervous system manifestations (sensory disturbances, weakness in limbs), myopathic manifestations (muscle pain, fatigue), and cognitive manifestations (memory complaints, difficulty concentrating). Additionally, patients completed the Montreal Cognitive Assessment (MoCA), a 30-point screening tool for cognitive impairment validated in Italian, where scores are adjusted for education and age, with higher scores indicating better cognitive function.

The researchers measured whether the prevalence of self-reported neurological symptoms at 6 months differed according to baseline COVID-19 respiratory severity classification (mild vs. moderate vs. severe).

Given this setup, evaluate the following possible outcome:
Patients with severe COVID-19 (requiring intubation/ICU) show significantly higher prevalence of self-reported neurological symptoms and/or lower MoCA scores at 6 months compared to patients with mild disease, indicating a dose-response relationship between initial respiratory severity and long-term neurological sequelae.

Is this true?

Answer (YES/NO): NO